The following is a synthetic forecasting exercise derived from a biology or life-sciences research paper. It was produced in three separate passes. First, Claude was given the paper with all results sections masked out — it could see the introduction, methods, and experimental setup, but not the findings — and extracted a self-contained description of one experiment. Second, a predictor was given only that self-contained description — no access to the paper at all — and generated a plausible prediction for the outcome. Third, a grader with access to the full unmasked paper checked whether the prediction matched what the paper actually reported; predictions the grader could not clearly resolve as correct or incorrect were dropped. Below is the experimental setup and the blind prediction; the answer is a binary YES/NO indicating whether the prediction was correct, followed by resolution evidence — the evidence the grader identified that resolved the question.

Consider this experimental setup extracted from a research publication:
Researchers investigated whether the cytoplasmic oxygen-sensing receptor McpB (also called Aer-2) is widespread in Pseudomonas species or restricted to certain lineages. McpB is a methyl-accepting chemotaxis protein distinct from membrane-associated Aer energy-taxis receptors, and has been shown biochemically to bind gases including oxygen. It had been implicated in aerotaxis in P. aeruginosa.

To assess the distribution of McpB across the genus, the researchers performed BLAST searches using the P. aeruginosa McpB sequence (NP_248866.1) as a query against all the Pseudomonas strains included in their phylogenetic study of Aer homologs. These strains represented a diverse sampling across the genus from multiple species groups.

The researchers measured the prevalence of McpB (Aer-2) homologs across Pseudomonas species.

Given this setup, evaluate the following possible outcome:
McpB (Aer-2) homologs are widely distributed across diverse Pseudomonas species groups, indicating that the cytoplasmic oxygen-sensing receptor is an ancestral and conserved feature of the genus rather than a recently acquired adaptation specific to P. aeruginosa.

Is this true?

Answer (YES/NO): NO